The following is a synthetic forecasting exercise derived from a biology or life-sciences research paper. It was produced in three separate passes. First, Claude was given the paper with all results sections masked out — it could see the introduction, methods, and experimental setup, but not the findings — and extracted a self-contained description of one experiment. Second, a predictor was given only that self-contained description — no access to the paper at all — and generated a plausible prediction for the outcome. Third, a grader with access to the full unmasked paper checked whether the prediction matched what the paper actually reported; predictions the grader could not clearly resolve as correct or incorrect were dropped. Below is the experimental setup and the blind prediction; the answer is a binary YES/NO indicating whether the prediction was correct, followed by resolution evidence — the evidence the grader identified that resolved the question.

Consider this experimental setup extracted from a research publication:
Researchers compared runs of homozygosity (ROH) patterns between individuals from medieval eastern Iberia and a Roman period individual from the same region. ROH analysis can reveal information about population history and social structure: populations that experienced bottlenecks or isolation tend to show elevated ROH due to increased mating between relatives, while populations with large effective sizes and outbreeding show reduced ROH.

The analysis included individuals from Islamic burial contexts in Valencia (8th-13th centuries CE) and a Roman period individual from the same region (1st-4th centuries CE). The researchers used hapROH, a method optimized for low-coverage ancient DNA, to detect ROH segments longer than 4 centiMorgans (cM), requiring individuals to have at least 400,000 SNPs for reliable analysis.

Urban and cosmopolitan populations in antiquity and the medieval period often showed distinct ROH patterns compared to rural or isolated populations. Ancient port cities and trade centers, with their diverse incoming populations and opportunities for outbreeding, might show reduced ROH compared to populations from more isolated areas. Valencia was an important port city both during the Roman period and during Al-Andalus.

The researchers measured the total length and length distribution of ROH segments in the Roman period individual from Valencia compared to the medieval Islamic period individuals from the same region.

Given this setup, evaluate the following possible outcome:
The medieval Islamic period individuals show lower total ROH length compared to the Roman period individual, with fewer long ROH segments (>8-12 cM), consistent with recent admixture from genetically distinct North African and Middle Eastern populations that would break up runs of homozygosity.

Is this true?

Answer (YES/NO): NO